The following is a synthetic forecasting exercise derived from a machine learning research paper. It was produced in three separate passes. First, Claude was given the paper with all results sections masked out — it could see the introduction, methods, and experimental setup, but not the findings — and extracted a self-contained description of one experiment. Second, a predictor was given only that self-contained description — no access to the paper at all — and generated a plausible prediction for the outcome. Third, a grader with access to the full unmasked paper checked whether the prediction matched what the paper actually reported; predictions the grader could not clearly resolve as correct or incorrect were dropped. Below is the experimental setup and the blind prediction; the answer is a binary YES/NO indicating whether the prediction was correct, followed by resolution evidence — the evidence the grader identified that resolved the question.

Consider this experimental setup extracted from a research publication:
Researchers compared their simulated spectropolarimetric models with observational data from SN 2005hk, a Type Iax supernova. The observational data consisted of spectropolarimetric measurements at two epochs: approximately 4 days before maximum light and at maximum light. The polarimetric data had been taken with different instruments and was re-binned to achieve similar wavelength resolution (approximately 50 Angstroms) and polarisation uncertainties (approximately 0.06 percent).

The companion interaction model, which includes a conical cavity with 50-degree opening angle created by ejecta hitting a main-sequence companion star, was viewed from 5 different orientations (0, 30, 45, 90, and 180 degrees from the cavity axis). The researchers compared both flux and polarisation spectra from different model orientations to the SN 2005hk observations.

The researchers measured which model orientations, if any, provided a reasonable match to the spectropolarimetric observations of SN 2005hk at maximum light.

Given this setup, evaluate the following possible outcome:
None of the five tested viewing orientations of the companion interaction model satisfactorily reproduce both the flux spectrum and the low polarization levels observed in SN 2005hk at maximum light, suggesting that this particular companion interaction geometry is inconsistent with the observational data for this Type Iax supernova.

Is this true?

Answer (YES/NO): NO